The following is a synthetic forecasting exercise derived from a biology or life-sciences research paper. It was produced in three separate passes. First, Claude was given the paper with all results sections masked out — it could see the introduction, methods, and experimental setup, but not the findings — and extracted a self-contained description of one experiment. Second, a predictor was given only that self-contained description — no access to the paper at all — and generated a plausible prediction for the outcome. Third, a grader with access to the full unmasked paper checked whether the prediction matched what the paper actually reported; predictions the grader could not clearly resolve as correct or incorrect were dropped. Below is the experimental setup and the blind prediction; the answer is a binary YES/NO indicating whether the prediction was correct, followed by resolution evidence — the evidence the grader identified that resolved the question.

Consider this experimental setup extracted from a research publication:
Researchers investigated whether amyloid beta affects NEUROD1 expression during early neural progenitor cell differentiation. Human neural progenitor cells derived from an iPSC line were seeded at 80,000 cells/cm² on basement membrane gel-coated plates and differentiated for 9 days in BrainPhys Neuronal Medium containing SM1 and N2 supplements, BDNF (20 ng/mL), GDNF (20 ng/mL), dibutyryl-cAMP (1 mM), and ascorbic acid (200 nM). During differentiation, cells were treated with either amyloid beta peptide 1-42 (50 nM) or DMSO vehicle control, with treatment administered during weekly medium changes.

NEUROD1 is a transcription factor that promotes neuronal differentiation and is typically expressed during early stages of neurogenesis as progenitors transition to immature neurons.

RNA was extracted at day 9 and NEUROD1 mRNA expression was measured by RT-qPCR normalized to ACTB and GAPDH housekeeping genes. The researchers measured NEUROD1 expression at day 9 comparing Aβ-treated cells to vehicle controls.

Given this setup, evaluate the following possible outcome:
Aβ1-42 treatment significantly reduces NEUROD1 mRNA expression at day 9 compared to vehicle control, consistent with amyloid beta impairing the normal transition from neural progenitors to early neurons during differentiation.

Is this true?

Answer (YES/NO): NO